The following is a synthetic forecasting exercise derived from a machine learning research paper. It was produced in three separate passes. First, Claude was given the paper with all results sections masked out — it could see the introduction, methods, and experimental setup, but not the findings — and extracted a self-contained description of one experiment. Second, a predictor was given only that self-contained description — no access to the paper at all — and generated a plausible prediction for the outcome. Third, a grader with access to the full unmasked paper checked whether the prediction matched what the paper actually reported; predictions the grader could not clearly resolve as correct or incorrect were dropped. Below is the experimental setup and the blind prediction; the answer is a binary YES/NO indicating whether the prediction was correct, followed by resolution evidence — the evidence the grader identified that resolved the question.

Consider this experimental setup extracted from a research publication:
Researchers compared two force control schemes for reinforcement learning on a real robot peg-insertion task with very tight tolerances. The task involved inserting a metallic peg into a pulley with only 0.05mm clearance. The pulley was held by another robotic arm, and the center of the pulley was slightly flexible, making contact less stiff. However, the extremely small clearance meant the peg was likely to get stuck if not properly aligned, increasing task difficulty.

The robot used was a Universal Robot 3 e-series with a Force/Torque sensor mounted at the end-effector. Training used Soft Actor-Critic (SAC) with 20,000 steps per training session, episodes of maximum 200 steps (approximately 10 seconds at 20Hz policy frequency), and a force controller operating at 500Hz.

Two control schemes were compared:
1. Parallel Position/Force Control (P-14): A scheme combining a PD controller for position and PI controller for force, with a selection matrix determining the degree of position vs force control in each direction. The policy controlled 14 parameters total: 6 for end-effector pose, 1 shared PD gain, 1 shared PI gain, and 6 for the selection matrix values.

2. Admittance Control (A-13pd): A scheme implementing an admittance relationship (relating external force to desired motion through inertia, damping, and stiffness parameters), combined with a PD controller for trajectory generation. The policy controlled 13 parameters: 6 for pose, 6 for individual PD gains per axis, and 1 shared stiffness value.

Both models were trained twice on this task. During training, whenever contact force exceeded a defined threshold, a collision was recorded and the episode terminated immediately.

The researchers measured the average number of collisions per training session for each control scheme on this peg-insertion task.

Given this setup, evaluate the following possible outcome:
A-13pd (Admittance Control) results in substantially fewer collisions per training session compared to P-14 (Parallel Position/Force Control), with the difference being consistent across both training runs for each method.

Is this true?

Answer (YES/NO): YES